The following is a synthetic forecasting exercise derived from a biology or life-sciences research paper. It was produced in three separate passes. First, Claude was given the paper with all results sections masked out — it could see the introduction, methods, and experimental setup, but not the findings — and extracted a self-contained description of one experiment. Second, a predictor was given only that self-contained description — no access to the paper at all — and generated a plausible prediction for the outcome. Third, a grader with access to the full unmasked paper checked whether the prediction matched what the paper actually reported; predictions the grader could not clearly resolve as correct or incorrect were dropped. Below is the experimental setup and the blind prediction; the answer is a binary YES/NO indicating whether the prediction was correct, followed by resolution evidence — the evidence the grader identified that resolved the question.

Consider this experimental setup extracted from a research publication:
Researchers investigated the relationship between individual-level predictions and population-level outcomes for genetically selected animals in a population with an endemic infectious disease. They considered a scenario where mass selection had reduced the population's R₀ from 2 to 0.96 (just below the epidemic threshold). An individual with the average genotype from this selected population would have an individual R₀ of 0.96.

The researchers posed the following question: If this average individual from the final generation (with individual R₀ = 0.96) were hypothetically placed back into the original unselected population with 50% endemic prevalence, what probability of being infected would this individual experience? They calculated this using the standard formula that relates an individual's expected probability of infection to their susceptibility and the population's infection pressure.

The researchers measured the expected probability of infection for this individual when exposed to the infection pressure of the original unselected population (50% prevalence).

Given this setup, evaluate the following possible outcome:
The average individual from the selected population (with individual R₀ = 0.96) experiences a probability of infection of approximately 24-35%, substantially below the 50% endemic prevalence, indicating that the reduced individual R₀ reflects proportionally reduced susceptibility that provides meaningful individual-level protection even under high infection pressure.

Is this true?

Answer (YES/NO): YES